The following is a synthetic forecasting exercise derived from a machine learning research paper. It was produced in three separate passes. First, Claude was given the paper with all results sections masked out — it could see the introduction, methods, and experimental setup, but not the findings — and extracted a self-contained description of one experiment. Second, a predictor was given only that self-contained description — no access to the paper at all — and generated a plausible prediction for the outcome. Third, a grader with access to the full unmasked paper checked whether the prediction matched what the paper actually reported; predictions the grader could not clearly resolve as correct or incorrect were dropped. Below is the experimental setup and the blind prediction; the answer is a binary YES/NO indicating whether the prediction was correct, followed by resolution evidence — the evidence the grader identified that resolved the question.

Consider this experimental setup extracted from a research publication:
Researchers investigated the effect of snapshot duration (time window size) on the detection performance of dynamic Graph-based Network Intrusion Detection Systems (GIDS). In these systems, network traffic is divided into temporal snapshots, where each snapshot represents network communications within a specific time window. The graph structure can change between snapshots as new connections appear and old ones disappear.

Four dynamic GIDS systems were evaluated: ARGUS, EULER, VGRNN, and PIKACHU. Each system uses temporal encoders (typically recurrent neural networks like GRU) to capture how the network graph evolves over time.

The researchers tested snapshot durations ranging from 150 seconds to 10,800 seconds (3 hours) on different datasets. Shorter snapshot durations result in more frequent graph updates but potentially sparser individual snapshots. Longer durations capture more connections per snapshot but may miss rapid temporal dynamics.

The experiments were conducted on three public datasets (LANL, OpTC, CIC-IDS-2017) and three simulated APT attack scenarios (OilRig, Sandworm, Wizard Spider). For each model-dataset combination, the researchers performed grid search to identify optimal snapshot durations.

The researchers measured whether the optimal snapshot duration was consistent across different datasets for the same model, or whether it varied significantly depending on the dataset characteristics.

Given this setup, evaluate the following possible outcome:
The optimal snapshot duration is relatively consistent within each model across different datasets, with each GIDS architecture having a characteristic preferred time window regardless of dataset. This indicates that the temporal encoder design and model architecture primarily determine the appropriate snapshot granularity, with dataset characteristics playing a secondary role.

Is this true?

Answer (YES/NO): NO